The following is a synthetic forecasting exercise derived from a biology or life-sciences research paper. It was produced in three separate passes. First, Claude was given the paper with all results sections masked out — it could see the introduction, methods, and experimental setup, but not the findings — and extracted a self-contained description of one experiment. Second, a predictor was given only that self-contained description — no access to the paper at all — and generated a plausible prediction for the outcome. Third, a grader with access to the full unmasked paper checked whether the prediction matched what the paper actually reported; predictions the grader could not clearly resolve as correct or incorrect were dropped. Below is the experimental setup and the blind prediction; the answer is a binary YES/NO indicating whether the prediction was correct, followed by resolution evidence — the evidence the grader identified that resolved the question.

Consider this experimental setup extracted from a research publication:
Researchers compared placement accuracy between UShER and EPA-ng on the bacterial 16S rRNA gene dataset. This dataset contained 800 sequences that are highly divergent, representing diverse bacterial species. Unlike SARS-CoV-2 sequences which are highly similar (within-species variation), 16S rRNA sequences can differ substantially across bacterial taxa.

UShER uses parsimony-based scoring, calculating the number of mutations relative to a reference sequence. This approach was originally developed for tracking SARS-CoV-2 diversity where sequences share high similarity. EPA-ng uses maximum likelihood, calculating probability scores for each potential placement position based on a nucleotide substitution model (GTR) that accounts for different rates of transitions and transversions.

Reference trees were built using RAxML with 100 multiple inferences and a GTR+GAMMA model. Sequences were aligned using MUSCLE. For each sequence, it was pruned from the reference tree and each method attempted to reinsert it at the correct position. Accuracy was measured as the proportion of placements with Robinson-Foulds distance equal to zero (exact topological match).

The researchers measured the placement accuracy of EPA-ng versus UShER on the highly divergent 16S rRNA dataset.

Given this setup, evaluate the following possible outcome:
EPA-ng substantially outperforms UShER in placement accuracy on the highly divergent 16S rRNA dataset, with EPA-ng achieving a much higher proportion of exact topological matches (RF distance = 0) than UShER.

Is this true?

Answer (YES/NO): NO